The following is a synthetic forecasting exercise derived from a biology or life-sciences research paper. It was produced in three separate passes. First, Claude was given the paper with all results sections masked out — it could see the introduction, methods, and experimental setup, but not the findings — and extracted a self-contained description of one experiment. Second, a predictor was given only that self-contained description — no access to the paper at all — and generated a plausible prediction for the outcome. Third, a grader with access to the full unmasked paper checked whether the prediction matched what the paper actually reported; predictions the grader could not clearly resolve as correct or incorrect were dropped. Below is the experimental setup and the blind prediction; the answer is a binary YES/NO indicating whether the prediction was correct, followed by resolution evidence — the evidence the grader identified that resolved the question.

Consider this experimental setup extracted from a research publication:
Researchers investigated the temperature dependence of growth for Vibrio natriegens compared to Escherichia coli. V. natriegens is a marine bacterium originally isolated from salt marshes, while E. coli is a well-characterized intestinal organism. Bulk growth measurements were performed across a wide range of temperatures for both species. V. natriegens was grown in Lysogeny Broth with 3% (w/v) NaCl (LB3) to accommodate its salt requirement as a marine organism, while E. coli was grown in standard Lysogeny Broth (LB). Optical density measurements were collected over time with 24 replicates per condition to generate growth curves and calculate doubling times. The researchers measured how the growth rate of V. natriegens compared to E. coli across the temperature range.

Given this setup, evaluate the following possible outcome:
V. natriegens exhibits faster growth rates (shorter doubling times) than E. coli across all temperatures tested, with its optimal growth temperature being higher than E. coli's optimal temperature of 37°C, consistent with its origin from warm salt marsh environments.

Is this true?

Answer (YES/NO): NO